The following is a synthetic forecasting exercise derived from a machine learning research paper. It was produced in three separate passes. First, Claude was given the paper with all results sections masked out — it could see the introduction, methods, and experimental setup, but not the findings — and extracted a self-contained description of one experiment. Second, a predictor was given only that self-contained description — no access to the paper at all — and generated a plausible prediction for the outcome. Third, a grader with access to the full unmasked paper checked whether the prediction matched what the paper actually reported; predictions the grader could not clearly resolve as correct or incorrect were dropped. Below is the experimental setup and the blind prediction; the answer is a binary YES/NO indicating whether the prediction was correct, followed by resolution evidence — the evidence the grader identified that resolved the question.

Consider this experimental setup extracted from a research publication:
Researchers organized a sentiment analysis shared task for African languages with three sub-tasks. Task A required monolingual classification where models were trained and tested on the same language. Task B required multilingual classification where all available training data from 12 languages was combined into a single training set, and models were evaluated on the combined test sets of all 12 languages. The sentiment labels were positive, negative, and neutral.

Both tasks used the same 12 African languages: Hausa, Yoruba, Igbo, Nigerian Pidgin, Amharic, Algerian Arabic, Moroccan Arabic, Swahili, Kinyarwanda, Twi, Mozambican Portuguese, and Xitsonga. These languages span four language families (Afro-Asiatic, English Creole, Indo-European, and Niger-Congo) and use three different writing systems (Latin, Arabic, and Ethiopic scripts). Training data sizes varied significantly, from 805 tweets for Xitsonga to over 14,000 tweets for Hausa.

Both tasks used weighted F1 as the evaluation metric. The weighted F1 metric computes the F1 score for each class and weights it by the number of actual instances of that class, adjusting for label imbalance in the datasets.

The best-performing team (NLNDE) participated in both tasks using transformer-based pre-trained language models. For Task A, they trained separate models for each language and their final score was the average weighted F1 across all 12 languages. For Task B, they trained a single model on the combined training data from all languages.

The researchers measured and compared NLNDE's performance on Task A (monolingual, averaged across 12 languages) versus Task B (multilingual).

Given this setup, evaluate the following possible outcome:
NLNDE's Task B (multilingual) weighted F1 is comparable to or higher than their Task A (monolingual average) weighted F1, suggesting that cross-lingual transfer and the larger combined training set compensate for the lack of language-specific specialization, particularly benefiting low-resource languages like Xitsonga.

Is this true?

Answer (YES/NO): YES